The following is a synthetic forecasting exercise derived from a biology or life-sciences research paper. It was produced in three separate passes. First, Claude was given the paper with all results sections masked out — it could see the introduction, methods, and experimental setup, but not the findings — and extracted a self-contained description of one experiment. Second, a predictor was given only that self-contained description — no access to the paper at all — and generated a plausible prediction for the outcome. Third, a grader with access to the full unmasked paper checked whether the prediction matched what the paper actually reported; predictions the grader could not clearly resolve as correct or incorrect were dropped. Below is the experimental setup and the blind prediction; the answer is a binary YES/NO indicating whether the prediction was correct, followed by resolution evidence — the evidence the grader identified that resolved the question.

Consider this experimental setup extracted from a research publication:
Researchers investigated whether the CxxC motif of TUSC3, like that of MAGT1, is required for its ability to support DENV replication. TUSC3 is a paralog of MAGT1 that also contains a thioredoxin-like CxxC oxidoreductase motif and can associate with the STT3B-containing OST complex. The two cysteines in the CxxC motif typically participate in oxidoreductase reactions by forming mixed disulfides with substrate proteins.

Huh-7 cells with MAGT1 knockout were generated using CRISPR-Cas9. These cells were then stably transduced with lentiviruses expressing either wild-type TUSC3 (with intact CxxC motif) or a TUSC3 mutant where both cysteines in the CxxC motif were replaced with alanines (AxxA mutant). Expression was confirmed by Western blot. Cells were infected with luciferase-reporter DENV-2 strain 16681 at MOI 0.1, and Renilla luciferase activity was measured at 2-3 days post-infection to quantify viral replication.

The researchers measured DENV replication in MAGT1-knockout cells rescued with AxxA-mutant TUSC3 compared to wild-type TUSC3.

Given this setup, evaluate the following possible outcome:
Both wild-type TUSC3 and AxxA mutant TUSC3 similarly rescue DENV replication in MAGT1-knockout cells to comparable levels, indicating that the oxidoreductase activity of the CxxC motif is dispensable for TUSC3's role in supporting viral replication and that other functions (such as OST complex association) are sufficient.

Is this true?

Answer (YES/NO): NO